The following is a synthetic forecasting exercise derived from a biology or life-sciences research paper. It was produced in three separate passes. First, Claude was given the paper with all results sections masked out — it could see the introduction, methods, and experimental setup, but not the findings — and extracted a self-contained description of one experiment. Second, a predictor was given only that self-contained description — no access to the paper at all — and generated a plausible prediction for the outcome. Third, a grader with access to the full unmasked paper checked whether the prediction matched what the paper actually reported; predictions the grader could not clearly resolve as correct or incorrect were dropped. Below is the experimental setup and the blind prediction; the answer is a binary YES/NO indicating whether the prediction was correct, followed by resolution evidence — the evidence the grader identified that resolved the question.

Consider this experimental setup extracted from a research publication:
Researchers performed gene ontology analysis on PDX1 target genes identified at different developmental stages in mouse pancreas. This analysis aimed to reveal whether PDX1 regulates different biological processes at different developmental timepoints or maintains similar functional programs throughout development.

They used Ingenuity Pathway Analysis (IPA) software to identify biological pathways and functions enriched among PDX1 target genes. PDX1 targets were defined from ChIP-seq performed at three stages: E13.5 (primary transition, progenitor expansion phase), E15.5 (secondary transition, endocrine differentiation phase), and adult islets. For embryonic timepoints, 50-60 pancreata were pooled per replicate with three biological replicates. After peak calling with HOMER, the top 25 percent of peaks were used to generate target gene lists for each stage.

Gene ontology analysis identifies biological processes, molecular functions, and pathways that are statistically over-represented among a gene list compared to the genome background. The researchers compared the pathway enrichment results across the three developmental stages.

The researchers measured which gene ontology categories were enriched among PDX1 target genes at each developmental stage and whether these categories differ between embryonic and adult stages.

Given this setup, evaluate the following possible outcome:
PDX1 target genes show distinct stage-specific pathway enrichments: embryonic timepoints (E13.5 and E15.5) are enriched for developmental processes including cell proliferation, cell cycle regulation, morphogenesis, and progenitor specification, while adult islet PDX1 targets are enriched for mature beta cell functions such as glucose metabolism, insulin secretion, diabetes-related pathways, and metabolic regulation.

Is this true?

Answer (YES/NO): NO